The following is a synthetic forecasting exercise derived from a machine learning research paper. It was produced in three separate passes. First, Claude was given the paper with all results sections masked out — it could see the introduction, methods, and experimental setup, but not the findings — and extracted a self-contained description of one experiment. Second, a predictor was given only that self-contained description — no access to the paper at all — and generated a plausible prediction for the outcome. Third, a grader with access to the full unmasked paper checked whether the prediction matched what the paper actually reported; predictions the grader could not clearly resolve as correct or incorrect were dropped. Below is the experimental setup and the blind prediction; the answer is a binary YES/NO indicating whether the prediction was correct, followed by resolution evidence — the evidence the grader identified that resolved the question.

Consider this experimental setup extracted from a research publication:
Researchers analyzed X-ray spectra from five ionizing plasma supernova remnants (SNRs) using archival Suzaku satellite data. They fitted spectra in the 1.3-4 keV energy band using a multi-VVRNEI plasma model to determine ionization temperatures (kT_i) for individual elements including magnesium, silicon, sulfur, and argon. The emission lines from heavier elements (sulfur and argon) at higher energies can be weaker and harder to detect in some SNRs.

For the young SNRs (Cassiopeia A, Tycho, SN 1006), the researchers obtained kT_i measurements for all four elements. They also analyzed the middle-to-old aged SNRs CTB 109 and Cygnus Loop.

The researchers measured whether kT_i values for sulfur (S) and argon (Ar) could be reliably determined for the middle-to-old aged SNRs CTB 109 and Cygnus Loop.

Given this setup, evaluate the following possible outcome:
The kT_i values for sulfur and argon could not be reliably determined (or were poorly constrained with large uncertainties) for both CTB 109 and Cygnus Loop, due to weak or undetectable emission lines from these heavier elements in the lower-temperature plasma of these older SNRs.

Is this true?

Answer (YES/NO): YES